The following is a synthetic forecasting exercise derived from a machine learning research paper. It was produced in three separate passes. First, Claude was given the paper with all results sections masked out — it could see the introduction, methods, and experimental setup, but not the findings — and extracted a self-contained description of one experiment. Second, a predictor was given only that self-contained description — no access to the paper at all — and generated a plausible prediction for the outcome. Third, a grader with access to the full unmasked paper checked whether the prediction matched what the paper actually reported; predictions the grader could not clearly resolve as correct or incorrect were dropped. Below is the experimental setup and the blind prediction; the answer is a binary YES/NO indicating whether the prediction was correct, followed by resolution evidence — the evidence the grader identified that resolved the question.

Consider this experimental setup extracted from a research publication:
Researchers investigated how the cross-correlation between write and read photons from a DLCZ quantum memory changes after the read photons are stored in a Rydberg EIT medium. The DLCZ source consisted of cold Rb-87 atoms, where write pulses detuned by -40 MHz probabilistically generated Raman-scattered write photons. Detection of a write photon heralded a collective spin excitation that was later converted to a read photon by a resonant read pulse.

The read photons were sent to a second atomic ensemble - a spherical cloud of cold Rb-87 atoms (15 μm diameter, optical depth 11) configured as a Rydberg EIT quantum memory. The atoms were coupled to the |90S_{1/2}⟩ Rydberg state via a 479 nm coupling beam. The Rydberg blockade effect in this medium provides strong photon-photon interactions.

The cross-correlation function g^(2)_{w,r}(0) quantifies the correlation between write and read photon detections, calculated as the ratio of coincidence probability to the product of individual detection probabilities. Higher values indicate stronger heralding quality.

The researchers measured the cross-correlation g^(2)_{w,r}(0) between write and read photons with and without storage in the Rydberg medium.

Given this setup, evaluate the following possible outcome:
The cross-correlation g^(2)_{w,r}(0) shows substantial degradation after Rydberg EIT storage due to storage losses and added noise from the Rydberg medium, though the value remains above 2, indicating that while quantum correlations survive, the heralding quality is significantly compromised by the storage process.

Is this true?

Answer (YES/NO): NO